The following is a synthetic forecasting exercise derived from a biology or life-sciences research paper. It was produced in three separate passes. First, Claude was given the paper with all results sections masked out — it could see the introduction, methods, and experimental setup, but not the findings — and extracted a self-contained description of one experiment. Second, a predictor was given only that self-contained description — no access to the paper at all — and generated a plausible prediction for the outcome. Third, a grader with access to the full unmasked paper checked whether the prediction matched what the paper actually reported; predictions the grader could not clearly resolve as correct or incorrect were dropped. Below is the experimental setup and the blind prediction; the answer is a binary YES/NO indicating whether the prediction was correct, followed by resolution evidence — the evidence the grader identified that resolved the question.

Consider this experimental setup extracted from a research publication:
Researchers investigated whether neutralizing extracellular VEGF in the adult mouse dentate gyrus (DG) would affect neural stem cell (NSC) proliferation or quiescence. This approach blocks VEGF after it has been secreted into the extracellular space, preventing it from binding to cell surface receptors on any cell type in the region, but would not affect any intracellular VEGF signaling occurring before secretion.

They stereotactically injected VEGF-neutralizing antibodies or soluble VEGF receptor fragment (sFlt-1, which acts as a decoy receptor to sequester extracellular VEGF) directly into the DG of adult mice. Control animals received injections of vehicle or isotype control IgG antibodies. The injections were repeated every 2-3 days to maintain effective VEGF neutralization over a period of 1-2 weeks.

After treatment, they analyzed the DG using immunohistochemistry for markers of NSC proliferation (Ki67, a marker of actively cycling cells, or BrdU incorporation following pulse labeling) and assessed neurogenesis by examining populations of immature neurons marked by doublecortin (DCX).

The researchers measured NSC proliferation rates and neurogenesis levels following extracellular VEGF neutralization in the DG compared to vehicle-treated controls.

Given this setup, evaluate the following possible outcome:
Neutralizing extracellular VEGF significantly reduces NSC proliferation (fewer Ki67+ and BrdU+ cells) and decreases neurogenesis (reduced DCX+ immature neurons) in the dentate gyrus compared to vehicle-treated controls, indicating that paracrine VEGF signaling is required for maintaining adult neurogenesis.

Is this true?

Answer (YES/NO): NO